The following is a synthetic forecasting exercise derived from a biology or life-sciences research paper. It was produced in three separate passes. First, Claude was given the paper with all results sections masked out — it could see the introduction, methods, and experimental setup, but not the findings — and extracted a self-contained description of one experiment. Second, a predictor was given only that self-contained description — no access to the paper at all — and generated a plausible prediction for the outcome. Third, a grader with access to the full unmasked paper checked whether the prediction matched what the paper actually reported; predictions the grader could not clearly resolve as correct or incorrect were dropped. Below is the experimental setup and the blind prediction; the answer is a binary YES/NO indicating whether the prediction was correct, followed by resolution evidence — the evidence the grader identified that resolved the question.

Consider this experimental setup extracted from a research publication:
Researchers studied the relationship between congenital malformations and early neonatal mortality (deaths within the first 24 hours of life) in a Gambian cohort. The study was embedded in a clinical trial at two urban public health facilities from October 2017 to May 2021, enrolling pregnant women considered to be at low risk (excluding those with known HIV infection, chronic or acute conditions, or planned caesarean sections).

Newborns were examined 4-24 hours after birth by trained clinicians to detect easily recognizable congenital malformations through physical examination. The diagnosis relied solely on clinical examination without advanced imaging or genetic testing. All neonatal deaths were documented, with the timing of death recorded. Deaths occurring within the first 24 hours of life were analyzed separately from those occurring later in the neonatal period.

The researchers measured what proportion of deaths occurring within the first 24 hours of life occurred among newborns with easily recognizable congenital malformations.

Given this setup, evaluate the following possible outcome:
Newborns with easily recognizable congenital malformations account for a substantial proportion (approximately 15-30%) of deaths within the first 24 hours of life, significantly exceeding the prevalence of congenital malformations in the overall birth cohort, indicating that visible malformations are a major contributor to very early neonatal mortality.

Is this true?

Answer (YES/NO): NO